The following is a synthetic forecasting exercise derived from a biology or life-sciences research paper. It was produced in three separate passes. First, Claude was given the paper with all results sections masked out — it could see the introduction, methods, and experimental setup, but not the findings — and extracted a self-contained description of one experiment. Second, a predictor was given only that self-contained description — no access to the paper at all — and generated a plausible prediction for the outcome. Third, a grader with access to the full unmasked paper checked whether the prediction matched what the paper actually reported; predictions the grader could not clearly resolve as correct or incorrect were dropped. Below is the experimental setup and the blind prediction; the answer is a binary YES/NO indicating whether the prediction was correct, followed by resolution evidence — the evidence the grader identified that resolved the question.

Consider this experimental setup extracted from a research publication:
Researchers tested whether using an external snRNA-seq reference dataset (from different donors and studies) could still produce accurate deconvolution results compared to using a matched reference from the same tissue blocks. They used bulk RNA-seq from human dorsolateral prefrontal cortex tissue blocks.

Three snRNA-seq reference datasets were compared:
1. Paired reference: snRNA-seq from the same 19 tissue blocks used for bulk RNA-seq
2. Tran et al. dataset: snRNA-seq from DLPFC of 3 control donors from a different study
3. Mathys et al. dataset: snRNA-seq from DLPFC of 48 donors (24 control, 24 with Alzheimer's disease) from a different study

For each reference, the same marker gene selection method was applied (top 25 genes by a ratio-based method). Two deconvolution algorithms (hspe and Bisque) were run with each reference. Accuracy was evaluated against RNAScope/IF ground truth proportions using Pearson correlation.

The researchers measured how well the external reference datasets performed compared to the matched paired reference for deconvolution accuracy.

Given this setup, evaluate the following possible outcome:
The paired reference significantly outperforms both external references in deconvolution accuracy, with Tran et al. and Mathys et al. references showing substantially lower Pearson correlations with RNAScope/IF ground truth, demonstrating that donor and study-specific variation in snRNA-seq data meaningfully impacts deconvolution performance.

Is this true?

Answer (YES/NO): NO